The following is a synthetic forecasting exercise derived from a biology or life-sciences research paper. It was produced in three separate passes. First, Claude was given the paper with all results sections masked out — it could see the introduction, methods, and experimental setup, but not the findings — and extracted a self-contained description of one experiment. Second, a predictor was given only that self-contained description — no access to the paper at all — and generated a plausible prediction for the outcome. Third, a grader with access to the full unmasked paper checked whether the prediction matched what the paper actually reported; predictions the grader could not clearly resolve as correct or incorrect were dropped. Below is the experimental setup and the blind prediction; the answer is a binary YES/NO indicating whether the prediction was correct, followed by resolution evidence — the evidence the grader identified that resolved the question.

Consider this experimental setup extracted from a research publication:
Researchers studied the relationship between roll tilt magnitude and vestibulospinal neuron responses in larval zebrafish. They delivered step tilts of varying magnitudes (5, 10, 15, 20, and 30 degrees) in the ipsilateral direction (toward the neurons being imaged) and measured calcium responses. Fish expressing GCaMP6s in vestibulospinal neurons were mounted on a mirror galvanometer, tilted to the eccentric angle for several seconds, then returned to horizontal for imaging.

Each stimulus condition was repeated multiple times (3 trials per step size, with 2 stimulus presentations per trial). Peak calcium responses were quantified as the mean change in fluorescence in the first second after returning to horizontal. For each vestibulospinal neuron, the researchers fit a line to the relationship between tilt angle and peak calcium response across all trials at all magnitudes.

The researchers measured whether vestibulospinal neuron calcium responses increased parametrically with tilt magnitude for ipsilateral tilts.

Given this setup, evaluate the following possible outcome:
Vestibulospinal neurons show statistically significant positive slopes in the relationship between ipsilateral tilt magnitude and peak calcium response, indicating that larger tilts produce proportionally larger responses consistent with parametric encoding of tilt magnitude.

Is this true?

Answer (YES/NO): YES